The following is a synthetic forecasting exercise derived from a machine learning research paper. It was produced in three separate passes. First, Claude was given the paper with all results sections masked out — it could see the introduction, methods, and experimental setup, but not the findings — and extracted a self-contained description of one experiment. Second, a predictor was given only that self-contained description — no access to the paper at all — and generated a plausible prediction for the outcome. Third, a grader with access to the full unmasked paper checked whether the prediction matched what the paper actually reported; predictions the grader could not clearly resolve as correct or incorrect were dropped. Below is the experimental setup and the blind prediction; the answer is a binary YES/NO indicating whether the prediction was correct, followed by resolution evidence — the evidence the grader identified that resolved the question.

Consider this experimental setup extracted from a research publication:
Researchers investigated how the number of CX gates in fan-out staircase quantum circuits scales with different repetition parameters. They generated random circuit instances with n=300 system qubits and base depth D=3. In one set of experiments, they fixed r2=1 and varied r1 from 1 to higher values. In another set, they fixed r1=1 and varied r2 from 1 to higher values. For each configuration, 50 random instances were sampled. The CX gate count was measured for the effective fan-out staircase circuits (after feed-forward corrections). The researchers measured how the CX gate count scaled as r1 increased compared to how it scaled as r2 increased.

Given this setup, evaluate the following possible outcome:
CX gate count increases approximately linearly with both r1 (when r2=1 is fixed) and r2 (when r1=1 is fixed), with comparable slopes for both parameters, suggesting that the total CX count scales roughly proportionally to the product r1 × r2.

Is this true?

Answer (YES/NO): NO